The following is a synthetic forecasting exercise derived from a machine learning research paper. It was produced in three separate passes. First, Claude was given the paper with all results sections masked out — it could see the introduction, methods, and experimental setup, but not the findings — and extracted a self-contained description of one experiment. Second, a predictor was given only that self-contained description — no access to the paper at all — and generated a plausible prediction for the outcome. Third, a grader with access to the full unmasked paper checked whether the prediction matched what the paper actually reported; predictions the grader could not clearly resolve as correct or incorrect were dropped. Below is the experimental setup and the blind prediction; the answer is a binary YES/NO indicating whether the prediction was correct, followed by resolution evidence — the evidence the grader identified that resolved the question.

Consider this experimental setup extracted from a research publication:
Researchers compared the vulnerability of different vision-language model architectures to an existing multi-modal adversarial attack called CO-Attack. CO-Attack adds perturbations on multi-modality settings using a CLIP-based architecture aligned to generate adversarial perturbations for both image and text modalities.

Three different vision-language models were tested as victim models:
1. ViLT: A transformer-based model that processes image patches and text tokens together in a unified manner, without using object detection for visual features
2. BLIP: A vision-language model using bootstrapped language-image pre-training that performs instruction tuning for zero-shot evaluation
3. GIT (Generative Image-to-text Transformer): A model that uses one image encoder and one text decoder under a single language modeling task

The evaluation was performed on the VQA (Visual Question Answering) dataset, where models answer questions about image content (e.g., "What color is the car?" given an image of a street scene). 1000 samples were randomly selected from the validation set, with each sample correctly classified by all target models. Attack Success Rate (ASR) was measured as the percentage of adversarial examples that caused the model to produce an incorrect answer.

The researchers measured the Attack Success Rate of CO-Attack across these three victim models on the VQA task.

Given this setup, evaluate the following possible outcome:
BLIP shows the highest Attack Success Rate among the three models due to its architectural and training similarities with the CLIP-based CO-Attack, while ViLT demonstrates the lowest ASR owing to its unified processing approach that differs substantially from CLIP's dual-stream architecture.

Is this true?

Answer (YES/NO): NO